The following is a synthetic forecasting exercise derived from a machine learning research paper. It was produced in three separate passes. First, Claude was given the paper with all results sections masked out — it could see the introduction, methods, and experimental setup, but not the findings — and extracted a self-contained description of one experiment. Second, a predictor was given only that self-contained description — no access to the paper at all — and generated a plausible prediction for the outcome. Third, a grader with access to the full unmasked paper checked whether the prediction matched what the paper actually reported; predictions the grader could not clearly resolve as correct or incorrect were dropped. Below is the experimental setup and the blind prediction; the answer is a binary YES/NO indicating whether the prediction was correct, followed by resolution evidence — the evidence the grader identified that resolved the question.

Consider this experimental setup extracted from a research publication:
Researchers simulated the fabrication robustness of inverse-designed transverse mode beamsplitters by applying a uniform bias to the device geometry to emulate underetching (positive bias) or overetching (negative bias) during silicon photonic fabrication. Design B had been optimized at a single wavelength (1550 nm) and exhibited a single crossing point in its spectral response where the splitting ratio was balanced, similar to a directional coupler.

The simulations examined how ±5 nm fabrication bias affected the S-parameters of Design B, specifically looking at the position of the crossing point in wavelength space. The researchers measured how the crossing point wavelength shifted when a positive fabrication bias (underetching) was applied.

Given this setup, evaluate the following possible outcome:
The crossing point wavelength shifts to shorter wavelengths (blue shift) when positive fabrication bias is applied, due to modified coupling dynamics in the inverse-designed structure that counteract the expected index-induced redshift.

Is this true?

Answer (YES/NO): YES